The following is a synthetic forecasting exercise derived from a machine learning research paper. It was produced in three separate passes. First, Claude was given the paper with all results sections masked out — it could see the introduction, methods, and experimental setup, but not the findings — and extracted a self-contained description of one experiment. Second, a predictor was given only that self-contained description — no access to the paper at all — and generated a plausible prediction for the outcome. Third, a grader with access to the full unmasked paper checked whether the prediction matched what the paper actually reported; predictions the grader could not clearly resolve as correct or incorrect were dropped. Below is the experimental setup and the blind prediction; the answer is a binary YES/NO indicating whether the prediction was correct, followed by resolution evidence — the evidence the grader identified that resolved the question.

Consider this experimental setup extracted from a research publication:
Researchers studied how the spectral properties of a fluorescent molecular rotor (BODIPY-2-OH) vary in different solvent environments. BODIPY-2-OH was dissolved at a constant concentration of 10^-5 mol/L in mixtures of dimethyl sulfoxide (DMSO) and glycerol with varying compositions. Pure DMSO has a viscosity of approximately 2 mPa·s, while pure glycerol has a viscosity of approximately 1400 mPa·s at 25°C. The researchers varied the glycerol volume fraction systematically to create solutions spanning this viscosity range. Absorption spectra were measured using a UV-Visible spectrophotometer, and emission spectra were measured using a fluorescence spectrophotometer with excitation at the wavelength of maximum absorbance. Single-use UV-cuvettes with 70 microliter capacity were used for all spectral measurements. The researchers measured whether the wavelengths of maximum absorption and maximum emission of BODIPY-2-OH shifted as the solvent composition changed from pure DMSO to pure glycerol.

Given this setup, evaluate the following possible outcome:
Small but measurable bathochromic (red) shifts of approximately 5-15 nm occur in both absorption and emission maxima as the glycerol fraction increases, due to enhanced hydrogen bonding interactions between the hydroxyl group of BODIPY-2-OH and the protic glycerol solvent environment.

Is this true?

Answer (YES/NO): NO